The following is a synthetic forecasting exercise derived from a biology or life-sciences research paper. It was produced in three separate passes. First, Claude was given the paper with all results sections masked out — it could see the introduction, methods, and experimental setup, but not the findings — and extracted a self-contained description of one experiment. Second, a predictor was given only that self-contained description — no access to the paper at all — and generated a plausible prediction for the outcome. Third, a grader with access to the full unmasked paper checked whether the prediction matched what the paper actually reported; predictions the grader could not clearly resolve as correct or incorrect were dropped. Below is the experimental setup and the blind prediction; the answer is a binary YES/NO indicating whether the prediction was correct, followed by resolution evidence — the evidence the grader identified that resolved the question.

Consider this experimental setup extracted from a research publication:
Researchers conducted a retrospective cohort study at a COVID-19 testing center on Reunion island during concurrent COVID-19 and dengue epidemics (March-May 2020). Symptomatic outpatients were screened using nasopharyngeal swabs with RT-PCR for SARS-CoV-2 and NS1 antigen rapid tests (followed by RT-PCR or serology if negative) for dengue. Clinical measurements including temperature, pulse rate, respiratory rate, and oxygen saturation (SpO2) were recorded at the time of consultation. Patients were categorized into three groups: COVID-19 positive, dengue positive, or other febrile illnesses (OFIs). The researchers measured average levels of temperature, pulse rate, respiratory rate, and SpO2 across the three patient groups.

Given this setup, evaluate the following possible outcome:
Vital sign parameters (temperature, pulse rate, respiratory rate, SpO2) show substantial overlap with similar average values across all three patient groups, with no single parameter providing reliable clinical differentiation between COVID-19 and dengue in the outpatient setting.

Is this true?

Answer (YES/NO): YES